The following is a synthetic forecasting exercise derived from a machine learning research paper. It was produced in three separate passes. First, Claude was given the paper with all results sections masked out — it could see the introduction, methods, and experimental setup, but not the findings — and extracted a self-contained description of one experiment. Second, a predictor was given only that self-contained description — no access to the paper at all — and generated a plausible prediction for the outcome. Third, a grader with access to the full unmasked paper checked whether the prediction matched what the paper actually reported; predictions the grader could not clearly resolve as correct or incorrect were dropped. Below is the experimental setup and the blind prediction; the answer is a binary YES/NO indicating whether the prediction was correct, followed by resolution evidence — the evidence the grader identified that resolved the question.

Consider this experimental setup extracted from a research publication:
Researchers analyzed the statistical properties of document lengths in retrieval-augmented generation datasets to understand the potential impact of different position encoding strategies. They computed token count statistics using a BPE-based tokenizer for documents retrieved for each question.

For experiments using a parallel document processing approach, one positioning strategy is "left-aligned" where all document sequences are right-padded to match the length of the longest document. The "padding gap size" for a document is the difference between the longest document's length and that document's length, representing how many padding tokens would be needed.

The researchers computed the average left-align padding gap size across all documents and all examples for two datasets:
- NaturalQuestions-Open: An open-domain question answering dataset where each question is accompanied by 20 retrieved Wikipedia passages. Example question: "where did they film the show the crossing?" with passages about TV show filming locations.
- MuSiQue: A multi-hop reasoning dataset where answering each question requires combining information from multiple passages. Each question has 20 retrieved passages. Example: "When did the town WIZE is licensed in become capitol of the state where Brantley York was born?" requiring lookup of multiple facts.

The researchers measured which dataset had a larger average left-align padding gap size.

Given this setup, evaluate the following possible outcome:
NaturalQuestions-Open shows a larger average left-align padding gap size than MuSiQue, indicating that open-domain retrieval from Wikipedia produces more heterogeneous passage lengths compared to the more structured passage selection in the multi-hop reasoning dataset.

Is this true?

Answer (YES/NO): NO